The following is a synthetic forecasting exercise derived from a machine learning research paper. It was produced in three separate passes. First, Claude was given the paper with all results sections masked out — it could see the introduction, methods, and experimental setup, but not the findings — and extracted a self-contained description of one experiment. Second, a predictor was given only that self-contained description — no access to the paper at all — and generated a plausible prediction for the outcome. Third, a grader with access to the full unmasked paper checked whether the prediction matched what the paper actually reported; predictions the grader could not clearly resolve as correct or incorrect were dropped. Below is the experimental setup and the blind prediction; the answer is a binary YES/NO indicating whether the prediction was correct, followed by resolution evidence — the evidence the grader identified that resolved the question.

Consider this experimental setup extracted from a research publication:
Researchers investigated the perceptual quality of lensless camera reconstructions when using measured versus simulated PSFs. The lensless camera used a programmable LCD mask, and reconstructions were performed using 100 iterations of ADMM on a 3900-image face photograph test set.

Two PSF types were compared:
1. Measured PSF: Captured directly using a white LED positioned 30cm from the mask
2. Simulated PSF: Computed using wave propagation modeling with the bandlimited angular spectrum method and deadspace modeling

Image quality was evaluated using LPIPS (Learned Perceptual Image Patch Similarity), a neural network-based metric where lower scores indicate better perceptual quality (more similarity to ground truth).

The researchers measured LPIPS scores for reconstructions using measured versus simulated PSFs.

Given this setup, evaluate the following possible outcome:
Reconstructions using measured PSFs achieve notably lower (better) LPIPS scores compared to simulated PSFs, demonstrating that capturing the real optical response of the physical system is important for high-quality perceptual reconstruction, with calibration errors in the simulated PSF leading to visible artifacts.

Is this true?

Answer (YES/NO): NO